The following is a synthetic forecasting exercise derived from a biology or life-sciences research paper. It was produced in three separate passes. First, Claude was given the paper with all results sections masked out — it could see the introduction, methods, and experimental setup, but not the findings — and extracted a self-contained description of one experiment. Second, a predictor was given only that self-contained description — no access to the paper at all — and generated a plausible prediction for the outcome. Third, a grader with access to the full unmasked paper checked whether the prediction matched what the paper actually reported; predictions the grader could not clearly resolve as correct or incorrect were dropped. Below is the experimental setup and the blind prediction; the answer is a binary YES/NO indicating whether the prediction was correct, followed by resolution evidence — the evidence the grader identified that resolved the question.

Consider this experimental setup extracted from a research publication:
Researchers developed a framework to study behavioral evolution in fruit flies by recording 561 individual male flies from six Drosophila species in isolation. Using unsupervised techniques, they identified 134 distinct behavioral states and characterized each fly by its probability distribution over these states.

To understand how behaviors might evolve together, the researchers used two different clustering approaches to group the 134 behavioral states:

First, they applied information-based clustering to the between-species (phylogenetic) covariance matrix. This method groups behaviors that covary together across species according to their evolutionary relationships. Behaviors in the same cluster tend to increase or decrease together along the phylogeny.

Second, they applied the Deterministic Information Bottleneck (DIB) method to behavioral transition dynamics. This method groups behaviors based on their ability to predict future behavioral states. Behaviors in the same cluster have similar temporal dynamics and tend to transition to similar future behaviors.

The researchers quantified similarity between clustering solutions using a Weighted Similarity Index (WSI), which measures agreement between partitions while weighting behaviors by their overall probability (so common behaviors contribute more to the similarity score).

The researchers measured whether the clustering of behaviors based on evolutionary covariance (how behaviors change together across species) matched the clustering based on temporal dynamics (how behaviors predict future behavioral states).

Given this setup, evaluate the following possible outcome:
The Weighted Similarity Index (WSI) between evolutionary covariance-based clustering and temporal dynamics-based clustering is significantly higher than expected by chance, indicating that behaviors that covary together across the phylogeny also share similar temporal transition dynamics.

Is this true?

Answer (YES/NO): YES